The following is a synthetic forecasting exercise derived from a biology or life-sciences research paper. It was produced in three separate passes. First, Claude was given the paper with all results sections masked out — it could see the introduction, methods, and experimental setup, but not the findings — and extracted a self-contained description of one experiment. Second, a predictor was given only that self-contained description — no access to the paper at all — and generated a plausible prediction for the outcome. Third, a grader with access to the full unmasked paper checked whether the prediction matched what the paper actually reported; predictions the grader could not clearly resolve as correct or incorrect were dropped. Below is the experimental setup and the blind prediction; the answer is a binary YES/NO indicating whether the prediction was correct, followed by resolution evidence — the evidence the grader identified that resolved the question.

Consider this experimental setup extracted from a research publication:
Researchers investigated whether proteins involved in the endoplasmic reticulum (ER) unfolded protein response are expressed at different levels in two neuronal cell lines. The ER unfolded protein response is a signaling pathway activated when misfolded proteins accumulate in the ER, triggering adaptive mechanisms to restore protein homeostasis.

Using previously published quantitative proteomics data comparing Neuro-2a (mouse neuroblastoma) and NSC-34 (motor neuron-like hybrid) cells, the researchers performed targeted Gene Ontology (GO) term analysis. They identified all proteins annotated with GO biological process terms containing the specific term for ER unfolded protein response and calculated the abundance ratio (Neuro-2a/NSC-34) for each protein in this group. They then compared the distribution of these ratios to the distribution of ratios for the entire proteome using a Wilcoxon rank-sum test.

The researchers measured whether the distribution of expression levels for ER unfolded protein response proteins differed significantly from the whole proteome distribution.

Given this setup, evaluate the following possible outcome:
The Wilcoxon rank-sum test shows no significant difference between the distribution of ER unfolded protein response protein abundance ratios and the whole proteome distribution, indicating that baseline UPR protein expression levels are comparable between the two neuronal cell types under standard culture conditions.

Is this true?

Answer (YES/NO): NO